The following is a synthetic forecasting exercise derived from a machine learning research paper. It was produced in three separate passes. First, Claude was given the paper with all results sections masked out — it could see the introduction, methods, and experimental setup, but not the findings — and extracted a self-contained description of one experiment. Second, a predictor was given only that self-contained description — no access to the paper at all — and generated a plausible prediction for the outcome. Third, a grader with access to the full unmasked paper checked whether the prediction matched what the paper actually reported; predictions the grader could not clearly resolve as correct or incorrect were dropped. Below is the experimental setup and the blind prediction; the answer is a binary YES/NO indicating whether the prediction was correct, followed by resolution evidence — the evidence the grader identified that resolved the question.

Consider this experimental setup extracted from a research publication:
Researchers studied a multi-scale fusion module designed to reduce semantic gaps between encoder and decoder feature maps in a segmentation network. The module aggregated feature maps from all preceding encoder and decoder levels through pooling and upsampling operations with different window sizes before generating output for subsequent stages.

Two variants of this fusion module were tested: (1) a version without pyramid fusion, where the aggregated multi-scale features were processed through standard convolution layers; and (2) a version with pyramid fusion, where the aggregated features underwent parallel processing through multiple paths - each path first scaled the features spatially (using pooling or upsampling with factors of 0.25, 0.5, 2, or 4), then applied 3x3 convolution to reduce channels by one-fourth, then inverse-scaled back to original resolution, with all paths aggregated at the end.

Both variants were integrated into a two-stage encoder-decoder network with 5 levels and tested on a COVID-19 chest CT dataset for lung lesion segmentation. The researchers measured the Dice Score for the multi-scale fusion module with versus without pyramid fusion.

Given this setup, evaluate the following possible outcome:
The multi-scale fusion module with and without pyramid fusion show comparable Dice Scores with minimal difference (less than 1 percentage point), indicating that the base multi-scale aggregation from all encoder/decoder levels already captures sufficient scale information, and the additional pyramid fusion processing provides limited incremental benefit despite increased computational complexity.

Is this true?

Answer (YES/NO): NO